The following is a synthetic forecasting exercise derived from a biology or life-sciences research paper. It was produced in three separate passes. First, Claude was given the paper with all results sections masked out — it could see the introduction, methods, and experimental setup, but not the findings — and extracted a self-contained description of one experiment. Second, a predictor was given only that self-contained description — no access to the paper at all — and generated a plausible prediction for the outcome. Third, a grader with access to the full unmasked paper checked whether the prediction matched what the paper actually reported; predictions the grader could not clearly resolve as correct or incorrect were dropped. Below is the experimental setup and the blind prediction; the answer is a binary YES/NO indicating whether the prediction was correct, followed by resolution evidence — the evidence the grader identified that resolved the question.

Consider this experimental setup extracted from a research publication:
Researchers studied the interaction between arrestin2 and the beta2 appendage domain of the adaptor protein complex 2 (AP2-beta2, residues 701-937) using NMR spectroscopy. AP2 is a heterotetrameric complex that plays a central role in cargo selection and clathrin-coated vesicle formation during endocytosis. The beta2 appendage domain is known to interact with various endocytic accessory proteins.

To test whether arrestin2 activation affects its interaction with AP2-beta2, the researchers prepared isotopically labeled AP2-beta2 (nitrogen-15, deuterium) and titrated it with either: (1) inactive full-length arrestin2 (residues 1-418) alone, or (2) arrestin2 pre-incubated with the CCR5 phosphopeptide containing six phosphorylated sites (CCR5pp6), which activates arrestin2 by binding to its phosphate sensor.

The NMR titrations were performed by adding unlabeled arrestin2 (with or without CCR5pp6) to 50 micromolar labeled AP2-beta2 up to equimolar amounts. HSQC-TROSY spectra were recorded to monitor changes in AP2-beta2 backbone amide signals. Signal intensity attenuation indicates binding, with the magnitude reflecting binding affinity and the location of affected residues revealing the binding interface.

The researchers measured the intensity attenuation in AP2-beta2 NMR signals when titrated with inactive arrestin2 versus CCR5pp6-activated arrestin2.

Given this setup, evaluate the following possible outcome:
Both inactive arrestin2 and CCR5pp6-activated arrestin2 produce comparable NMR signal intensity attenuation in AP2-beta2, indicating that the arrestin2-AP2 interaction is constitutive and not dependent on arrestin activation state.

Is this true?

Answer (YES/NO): NO